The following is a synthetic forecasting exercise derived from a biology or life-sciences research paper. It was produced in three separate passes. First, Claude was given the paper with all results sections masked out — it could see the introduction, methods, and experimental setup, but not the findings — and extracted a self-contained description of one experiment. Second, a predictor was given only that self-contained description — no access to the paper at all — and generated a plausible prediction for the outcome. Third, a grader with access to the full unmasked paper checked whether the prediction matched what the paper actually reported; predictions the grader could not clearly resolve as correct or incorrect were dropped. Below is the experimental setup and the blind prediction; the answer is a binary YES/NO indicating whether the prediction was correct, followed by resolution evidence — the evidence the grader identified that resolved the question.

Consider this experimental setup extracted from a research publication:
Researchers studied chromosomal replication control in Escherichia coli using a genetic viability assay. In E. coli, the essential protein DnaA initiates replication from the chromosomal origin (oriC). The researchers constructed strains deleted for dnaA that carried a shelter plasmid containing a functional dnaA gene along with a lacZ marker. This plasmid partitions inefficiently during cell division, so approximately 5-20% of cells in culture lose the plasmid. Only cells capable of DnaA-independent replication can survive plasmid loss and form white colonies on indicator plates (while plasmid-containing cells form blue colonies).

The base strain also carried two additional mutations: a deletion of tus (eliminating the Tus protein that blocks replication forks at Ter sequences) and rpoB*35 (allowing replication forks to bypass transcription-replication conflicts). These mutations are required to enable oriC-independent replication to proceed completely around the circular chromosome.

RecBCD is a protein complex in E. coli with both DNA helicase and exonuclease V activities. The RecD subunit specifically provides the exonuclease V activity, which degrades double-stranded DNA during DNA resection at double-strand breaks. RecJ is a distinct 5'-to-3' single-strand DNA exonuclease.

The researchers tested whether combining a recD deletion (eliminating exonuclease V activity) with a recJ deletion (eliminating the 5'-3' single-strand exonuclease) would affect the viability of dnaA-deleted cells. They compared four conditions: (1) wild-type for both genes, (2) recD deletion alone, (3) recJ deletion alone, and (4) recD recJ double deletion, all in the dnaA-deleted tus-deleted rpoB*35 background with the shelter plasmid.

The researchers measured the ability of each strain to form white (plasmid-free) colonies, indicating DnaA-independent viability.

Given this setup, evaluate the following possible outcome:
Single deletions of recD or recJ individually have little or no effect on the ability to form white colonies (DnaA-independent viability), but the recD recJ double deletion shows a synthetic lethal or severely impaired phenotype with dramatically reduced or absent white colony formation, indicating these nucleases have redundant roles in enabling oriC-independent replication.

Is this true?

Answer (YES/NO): NO